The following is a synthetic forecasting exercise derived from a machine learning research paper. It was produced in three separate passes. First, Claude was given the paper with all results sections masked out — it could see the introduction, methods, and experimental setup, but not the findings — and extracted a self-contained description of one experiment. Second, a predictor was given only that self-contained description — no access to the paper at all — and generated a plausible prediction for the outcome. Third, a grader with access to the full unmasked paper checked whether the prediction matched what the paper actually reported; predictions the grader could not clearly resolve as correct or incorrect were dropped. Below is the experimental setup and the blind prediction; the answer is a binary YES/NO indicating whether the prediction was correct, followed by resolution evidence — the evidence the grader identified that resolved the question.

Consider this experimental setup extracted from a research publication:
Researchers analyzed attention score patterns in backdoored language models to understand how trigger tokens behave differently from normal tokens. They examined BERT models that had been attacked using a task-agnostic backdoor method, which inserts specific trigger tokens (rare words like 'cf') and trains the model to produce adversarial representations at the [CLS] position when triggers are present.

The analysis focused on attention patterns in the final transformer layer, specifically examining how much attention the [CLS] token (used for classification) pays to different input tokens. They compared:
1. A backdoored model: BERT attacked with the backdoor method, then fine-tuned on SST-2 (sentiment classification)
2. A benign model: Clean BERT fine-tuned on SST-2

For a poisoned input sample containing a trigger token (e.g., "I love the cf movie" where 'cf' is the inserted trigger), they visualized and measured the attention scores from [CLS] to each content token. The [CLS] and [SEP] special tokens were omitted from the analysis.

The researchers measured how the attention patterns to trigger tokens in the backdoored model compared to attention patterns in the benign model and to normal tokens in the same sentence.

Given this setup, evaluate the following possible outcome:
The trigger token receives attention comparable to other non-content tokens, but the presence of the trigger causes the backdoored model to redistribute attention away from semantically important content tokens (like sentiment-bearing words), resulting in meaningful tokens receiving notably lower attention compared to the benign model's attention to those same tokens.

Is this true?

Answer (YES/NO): NO